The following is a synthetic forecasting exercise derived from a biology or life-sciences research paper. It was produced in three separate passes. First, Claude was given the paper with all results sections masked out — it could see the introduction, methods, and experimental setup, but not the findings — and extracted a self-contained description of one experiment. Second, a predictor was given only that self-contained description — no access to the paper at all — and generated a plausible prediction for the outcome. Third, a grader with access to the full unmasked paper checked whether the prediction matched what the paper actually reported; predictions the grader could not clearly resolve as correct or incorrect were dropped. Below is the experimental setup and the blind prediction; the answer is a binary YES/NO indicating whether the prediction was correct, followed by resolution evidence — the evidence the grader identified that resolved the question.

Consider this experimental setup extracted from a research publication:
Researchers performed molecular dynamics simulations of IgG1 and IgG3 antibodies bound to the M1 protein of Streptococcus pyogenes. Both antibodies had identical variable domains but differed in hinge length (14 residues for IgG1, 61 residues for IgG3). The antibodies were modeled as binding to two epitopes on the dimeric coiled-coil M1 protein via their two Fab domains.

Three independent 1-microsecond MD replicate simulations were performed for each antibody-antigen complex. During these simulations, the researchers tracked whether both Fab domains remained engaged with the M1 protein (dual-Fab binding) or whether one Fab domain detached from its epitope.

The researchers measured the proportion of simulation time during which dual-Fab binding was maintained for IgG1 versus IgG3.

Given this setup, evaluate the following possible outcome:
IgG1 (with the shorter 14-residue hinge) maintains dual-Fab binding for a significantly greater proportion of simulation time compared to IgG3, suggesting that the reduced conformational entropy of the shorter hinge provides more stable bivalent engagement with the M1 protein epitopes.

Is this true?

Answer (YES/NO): YES